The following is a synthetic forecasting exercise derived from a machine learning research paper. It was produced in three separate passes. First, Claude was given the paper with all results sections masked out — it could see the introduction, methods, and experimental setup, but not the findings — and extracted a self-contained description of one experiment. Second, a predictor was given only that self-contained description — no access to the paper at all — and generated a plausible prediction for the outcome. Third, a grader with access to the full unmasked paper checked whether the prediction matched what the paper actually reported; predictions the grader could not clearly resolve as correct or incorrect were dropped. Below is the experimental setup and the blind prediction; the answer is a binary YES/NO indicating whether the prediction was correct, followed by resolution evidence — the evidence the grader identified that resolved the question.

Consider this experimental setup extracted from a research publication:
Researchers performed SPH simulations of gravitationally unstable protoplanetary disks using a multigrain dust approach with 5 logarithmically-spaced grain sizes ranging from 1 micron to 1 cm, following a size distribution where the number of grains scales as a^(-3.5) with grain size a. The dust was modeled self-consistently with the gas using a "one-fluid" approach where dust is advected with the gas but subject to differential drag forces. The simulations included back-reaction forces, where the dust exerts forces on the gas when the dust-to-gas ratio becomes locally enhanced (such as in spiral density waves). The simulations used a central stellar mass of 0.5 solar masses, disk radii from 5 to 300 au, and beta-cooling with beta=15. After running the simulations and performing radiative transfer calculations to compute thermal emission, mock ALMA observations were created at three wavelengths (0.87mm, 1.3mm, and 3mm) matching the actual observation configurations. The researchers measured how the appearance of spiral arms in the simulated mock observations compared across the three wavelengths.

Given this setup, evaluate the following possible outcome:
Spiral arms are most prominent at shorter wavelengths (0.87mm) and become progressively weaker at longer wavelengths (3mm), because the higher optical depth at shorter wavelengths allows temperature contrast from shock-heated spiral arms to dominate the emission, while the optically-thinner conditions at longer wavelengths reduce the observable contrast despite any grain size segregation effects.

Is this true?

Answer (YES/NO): NO